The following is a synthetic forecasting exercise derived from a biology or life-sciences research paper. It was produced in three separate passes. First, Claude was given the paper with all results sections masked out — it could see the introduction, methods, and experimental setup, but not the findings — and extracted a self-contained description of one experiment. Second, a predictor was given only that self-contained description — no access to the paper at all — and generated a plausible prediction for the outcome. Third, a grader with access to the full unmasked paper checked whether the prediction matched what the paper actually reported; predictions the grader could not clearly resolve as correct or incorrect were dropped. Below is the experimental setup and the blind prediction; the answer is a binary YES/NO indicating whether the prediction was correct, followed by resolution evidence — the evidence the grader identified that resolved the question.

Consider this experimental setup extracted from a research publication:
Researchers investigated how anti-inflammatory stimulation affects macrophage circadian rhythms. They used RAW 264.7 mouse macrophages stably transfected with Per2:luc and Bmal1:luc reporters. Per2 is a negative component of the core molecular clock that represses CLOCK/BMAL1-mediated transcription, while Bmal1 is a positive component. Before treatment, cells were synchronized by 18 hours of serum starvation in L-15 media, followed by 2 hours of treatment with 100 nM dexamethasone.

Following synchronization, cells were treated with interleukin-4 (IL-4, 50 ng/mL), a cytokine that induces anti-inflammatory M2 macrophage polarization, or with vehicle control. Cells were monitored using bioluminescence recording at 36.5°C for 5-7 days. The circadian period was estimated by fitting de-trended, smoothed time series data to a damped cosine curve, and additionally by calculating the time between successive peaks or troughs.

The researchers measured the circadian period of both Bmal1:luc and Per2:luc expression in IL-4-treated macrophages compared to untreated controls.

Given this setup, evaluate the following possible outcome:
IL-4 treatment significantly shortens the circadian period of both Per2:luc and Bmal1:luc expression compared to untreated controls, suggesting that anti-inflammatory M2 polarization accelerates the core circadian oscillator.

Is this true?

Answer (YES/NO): NO